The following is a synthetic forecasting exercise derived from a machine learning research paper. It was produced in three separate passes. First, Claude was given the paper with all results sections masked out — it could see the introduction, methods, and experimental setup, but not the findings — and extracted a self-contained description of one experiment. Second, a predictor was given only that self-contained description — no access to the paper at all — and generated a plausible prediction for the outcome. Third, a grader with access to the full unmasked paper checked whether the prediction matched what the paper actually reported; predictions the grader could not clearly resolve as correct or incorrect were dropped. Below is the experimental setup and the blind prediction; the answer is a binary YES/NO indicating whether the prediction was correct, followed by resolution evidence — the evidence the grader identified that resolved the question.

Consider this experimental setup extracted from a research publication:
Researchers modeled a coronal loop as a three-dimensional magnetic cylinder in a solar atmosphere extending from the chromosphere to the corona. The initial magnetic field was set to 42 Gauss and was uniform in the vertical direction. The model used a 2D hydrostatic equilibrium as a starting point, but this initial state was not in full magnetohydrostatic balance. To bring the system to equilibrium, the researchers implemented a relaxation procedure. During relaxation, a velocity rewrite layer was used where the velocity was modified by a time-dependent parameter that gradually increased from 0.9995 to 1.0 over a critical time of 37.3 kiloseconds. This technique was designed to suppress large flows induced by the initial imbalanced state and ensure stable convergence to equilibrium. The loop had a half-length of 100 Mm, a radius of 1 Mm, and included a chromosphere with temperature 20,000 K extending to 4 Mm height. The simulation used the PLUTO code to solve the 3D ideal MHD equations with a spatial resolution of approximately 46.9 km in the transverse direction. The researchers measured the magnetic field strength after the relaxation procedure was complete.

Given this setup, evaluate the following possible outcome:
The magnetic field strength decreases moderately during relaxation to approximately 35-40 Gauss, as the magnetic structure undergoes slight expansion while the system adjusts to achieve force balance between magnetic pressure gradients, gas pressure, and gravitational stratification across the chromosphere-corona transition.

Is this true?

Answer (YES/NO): YES